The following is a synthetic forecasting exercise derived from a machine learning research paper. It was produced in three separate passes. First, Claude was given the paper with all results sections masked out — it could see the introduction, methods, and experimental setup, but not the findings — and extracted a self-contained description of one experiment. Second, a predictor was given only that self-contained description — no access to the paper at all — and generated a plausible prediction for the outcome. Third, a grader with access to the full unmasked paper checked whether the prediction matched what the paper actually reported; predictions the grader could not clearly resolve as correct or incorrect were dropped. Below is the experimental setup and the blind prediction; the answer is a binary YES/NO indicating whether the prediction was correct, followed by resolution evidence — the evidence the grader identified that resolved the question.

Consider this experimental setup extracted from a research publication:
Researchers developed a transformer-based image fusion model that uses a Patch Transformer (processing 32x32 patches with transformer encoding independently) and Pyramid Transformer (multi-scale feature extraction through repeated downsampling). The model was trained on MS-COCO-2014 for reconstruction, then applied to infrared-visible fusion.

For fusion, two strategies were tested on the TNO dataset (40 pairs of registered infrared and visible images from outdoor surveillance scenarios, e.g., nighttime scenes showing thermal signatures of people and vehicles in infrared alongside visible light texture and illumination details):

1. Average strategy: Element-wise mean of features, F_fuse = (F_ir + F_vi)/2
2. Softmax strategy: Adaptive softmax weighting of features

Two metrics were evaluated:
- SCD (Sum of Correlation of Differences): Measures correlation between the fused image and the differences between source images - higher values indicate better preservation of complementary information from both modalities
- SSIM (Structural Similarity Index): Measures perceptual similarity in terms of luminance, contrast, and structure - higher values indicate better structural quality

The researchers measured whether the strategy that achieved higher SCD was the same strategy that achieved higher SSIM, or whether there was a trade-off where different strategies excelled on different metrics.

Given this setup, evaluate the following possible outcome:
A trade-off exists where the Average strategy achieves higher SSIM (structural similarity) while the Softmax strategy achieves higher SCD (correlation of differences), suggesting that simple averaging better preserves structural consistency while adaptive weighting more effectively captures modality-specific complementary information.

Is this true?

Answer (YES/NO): NO